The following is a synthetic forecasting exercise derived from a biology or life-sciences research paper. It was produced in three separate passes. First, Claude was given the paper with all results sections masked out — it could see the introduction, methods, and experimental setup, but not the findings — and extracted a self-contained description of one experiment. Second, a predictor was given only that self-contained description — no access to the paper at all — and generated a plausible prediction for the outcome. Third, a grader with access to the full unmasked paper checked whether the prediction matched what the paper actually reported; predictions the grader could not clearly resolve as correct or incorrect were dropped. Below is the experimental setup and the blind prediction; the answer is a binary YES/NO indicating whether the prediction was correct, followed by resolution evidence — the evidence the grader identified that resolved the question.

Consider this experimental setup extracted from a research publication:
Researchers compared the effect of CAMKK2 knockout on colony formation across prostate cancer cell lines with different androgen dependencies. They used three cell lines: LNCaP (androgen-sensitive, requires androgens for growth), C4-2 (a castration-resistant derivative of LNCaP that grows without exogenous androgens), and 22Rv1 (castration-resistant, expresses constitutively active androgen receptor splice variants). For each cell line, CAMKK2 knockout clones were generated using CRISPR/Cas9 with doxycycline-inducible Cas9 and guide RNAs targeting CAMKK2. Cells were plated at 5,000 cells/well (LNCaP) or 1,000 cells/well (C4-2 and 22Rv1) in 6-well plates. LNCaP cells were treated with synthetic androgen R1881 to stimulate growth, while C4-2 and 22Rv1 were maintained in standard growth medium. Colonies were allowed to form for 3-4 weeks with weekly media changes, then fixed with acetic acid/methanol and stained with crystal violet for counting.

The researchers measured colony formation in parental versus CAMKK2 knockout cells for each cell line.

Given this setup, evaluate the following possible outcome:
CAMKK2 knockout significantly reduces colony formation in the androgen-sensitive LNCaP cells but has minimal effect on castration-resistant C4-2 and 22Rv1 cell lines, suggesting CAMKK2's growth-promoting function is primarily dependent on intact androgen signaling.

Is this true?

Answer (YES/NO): NO